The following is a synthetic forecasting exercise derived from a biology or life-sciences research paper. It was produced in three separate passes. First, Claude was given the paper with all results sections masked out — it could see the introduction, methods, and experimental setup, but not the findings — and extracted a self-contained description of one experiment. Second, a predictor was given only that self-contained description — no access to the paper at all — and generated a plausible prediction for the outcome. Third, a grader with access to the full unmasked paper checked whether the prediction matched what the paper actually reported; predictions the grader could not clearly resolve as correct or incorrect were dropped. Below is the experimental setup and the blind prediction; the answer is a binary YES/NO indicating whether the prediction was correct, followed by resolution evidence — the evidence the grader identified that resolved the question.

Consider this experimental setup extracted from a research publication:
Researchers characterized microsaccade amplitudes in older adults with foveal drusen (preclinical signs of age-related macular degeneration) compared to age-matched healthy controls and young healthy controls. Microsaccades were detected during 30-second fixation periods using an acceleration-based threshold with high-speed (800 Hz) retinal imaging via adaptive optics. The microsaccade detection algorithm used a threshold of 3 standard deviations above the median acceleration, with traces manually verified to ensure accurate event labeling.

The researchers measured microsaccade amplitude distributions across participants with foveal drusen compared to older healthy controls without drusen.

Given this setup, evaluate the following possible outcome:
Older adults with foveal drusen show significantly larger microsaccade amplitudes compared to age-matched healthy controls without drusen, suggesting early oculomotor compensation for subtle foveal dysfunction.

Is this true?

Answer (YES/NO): YES